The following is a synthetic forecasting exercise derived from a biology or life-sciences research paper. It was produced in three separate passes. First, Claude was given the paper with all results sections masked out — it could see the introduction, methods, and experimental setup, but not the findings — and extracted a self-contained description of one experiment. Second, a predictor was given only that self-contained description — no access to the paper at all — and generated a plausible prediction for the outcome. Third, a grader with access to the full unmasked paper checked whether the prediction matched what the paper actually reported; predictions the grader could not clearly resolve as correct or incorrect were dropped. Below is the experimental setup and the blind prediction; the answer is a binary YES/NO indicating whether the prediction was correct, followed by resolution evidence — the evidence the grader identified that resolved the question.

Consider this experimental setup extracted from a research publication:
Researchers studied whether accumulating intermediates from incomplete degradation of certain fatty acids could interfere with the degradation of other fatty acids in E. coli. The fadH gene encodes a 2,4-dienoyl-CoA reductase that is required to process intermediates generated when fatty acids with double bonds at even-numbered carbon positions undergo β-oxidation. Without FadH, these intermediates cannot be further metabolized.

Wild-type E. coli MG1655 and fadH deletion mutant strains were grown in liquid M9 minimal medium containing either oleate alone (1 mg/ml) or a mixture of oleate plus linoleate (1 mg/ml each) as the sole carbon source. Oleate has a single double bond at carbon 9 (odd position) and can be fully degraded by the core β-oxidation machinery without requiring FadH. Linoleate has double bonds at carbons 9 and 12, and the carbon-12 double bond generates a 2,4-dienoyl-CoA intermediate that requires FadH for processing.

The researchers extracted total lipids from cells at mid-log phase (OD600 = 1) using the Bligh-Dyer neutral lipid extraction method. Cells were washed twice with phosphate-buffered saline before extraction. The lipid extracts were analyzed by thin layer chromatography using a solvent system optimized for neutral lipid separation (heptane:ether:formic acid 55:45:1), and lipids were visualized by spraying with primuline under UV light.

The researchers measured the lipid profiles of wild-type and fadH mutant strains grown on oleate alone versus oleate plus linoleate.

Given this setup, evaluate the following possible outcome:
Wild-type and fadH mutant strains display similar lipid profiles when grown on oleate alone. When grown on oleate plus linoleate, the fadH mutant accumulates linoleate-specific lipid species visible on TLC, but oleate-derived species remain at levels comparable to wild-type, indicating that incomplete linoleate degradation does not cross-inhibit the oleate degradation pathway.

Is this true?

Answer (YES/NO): NO